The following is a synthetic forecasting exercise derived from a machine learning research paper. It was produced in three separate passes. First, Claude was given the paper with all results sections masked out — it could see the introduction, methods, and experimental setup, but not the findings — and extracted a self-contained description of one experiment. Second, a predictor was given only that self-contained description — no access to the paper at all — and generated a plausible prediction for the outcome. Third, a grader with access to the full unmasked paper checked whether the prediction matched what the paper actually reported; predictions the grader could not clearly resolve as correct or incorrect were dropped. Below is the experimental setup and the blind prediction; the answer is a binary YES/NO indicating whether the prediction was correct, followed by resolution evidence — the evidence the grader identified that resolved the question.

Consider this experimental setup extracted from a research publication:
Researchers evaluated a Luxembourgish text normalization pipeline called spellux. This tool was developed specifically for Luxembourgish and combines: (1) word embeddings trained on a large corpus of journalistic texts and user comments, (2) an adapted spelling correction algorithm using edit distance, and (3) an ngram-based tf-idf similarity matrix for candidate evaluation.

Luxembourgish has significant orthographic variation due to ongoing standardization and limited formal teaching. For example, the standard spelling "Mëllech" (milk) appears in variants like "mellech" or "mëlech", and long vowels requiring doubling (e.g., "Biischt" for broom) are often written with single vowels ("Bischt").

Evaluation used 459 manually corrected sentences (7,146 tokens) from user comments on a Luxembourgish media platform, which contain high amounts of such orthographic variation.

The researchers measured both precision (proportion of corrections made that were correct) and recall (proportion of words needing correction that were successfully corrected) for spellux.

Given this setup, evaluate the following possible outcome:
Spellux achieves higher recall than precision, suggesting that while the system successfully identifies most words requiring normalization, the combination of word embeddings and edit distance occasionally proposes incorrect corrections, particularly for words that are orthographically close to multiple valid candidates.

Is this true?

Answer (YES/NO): NO